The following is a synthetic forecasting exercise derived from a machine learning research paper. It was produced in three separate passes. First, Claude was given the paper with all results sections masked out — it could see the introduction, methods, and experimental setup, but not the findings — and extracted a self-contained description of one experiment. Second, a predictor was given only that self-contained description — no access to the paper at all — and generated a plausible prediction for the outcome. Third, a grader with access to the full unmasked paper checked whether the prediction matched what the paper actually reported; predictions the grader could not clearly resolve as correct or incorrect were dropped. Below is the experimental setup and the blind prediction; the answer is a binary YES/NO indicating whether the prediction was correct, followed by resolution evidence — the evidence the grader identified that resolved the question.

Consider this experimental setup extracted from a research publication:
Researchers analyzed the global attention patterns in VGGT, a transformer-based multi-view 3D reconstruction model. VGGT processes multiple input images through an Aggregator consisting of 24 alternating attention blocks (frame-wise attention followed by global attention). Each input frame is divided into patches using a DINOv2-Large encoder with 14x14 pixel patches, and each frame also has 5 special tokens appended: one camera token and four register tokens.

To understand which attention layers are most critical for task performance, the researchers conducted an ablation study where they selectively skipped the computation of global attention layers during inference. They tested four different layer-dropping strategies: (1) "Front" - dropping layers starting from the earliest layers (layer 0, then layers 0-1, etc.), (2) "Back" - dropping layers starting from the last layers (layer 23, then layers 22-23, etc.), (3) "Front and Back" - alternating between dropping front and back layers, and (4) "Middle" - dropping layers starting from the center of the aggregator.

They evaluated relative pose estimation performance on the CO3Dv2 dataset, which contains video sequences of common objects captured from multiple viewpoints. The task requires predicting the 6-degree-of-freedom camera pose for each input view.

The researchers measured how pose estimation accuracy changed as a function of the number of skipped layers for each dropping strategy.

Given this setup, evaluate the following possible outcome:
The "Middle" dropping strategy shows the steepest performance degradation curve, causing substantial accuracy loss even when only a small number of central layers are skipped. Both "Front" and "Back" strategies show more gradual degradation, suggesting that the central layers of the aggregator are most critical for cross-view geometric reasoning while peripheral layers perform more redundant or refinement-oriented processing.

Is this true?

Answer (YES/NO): YES